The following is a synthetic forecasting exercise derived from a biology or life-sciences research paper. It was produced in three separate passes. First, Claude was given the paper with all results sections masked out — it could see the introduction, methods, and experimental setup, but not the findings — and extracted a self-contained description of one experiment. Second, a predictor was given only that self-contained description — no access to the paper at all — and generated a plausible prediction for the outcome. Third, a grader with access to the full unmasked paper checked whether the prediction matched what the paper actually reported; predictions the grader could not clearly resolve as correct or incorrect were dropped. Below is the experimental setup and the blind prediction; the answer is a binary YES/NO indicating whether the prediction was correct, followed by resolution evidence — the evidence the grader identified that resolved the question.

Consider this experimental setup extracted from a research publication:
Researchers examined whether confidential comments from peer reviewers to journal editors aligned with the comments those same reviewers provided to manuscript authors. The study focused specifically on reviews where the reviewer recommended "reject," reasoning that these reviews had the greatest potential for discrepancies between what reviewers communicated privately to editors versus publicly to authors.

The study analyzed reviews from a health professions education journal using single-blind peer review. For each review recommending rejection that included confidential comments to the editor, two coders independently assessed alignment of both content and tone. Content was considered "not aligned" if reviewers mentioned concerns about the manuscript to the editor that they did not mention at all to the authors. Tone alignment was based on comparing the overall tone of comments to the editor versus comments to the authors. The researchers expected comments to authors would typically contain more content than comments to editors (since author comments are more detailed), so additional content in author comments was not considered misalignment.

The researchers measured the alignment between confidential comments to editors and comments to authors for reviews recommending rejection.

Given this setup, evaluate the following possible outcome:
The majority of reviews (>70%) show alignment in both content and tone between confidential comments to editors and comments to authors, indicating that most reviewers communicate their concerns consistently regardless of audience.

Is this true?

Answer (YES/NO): NO